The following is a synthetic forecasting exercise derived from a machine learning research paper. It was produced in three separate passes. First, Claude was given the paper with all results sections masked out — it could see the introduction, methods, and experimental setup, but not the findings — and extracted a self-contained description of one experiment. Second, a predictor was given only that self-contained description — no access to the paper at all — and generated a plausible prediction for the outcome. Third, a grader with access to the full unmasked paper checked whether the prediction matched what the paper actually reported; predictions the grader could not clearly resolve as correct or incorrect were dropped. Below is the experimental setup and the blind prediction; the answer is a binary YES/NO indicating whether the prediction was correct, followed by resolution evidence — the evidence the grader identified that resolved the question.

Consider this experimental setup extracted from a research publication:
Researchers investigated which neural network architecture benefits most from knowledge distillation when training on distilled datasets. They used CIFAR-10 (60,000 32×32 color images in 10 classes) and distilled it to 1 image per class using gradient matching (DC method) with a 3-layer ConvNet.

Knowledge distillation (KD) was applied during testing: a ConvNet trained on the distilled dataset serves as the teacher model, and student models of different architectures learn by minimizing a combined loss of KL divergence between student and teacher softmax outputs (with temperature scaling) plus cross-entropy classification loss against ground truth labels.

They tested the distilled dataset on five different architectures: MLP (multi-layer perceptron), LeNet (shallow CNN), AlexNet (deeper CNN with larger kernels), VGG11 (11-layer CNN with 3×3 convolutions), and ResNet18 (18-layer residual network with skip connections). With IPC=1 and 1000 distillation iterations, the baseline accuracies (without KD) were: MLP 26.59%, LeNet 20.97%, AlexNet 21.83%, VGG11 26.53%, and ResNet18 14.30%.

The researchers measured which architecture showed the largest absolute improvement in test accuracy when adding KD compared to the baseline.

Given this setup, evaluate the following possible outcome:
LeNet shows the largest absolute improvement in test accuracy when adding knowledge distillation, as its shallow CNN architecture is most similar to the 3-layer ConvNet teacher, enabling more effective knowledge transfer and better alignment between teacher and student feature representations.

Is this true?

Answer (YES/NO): NO